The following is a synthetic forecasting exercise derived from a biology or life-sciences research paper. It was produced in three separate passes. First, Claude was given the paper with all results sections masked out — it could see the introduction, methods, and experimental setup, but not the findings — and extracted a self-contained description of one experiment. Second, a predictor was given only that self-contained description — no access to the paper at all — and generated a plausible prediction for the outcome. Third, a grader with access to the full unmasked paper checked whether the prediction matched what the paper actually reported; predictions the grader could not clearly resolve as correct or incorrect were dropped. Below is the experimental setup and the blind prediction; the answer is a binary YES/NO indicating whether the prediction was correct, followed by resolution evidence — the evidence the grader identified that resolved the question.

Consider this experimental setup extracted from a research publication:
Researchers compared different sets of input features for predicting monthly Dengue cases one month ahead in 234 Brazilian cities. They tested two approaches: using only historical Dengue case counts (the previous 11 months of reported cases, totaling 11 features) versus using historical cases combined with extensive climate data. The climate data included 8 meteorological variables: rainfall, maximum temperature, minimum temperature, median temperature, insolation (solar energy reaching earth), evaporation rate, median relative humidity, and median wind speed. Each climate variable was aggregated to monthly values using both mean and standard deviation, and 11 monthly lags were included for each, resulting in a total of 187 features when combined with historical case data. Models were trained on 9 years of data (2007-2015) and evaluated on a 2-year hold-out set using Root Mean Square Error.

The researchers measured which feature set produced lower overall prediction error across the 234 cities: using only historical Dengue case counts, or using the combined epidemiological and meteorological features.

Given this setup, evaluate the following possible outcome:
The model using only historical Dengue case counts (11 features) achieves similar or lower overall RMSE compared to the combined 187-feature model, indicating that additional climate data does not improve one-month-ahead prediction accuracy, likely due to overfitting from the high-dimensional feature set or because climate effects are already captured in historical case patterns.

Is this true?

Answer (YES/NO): YES